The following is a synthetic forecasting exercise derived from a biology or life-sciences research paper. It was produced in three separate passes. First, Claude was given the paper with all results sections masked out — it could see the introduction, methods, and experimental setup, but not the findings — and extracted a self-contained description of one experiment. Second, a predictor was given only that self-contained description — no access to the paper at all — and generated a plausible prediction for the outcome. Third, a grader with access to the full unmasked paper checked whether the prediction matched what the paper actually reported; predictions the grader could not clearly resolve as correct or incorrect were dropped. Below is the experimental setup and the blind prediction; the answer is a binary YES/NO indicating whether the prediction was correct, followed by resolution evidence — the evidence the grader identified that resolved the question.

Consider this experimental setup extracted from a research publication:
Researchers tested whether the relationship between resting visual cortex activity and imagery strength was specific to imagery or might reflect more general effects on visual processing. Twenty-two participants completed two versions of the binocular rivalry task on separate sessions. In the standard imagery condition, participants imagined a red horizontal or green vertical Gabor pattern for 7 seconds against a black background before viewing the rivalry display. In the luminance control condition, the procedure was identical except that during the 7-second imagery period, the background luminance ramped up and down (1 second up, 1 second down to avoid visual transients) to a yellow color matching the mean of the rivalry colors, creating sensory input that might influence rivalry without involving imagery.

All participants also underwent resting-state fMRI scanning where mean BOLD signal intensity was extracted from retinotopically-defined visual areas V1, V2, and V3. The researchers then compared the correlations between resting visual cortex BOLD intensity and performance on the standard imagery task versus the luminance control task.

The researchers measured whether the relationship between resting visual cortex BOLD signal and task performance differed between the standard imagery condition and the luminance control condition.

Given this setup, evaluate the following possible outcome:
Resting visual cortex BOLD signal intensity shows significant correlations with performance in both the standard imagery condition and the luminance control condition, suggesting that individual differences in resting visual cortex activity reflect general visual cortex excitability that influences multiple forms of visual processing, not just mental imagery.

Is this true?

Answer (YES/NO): NO